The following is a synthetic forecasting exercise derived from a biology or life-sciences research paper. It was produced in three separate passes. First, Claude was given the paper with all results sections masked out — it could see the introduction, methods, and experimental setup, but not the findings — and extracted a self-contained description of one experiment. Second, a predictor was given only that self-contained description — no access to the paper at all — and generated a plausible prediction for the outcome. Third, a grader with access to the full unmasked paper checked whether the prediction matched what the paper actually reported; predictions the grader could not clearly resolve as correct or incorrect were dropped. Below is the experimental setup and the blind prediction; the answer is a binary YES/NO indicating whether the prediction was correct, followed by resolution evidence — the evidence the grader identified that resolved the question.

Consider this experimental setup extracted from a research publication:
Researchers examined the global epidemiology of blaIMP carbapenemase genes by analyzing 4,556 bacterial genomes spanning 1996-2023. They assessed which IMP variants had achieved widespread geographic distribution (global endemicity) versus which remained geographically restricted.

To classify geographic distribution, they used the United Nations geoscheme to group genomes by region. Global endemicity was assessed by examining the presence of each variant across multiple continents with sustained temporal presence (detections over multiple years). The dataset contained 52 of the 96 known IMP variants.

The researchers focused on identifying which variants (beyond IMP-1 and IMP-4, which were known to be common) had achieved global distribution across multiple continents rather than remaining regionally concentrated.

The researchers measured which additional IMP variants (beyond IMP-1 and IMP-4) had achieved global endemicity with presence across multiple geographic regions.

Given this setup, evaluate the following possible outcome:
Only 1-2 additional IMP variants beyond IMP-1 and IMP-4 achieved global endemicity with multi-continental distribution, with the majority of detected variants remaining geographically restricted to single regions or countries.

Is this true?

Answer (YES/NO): NO